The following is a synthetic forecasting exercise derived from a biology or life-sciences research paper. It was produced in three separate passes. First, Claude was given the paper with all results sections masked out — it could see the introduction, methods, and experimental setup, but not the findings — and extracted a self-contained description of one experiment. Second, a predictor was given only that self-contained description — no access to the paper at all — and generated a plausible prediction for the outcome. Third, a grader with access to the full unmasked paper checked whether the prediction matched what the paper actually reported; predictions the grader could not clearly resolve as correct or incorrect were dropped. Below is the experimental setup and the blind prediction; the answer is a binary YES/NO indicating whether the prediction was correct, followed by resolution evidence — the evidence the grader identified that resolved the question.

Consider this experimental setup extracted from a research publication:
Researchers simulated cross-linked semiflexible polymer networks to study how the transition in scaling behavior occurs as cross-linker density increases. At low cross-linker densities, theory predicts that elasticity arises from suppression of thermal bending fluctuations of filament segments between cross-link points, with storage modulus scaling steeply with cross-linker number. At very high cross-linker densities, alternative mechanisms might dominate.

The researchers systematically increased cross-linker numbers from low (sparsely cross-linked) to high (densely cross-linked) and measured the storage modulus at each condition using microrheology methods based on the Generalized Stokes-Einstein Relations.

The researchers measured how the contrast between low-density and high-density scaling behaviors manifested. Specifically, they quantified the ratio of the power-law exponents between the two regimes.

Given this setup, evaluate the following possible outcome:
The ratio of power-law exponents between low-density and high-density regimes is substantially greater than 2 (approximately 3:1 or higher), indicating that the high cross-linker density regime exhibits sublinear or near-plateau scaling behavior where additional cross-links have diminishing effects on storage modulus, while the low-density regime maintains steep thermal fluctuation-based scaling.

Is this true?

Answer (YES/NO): YES